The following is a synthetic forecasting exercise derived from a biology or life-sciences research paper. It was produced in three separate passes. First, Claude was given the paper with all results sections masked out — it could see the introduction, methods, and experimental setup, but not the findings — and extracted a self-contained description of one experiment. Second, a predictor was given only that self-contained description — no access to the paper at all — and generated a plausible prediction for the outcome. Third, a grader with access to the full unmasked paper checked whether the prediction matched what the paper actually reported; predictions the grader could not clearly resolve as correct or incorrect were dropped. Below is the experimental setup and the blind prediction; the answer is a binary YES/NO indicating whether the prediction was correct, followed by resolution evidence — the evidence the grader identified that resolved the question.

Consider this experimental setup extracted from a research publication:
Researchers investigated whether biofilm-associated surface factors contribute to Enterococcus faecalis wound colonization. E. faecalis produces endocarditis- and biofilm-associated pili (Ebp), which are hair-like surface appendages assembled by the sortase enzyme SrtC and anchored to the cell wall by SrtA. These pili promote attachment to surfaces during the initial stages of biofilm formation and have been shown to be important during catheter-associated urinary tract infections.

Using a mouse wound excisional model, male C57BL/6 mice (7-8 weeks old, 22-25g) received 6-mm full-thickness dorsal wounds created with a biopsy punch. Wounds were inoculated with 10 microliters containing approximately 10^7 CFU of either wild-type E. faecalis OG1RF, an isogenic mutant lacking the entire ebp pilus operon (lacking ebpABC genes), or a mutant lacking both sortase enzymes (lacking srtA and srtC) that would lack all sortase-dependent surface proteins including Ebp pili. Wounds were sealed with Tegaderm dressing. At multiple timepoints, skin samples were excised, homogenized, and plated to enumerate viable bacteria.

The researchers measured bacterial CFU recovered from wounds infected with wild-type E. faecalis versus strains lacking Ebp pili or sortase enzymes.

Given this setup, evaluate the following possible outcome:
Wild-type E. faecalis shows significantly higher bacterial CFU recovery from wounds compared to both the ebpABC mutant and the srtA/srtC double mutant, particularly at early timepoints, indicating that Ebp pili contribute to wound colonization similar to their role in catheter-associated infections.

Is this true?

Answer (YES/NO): NO